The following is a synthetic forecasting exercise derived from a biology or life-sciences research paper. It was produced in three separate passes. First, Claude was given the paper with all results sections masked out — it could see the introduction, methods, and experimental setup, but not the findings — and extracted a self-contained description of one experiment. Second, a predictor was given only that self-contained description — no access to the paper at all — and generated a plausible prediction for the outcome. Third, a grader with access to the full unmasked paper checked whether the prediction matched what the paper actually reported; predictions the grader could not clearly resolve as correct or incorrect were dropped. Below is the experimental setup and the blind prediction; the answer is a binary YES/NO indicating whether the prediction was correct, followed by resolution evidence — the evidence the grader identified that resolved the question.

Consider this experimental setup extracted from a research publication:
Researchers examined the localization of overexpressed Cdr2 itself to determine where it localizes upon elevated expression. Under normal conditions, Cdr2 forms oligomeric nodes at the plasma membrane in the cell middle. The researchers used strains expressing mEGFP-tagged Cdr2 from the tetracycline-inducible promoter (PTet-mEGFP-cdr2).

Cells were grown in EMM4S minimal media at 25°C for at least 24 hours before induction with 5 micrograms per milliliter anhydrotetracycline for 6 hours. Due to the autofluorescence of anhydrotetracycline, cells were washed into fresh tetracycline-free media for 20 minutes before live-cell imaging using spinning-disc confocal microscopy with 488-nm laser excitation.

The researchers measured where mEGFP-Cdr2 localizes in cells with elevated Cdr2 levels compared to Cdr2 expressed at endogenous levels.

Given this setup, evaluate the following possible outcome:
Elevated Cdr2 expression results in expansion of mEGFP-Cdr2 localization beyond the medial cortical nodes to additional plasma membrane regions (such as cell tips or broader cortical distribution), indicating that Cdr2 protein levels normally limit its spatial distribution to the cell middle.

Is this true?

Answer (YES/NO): NO